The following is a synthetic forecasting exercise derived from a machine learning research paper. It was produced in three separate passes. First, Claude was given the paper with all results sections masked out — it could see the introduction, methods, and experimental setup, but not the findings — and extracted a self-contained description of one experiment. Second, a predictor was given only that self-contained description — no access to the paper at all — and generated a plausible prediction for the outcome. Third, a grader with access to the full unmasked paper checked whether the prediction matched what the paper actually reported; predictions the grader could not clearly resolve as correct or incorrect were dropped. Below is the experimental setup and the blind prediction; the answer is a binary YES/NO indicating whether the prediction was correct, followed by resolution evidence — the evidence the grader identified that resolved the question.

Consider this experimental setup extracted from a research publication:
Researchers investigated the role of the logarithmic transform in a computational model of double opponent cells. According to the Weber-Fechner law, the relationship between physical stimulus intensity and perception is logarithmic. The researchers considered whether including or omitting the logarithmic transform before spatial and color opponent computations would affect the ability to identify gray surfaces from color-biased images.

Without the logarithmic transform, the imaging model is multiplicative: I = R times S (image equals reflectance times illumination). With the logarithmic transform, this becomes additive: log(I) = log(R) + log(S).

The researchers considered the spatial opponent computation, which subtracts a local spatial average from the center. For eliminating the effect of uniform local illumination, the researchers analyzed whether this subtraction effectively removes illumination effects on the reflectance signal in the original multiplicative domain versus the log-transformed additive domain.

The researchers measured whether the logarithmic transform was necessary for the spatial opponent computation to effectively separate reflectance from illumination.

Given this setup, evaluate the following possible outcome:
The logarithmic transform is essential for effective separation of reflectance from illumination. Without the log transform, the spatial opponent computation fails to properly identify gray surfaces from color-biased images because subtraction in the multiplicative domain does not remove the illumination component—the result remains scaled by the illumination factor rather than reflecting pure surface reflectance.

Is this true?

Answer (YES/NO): YES